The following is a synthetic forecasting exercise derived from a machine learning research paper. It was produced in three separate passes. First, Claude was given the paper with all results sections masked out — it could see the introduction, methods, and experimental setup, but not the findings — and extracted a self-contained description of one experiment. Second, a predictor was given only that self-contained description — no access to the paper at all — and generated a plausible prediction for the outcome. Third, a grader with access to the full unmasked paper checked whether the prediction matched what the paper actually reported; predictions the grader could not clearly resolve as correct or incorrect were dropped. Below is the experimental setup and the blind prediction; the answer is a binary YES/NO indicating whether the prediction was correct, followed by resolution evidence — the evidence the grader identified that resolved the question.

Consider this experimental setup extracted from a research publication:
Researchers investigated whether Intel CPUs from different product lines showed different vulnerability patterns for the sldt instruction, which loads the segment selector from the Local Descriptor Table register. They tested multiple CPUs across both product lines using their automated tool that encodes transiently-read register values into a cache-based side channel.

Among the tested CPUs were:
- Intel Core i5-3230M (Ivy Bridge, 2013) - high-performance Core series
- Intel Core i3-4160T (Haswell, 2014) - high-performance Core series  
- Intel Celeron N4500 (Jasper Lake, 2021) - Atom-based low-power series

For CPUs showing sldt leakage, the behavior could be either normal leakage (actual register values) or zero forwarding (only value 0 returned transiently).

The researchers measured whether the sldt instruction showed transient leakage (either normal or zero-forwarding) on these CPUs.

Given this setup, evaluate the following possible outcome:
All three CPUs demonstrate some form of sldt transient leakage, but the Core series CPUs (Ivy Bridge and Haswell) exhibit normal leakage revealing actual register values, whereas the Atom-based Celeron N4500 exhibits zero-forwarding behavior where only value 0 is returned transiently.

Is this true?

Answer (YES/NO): NO